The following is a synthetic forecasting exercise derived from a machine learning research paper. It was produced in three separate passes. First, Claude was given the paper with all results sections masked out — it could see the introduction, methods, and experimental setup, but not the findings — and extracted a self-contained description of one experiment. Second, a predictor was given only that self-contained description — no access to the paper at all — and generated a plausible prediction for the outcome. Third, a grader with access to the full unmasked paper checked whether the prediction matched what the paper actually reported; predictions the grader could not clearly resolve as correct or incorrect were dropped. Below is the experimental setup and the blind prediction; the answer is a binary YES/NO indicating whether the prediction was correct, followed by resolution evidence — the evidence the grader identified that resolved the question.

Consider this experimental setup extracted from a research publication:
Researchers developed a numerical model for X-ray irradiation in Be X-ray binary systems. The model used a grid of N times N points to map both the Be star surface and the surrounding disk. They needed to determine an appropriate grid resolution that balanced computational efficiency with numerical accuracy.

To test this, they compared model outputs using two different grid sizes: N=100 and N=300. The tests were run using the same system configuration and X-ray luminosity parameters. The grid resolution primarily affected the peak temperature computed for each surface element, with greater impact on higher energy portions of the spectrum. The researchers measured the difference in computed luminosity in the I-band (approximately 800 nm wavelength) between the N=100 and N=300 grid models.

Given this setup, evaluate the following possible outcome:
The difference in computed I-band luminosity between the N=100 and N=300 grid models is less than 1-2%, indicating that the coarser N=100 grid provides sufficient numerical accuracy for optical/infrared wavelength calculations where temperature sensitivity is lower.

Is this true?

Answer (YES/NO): NO